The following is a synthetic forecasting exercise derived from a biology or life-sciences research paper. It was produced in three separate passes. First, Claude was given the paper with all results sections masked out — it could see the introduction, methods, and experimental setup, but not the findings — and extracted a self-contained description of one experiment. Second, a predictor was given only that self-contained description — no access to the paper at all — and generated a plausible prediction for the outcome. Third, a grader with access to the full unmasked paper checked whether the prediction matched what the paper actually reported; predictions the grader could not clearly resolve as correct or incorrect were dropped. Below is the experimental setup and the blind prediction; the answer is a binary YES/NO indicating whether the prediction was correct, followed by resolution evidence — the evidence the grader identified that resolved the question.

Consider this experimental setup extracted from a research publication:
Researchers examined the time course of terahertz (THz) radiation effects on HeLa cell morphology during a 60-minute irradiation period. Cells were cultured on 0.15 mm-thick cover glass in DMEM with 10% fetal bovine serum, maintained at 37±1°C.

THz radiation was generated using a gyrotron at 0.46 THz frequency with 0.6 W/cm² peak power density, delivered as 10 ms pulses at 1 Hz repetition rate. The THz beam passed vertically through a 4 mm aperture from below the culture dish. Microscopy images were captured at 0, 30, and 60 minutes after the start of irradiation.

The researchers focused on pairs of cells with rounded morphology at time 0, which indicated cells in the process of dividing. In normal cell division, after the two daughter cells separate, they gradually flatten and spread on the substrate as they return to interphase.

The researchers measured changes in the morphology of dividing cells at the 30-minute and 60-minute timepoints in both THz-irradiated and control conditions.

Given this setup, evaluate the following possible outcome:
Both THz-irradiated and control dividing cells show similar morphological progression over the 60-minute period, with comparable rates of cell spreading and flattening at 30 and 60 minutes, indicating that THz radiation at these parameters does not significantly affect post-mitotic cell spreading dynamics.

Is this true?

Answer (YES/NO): NO